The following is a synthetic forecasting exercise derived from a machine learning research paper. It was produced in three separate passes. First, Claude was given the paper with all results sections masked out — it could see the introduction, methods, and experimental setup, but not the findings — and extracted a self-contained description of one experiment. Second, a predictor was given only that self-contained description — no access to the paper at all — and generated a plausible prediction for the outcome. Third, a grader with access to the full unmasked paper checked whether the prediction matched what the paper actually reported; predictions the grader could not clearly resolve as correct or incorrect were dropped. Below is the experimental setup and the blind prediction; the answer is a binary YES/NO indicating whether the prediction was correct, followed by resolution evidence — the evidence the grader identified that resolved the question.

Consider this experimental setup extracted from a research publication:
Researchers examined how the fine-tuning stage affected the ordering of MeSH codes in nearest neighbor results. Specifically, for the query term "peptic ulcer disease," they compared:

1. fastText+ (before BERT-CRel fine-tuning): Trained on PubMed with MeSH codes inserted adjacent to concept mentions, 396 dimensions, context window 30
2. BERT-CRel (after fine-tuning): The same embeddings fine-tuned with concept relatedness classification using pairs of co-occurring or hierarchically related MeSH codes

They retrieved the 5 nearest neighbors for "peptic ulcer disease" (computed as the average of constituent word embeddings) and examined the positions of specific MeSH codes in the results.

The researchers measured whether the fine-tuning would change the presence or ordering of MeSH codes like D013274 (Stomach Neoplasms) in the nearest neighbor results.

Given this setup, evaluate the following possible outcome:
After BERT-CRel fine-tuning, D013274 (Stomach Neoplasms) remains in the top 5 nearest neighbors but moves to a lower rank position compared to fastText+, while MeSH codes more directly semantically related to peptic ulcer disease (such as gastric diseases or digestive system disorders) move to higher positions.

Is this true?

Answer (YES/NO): NO